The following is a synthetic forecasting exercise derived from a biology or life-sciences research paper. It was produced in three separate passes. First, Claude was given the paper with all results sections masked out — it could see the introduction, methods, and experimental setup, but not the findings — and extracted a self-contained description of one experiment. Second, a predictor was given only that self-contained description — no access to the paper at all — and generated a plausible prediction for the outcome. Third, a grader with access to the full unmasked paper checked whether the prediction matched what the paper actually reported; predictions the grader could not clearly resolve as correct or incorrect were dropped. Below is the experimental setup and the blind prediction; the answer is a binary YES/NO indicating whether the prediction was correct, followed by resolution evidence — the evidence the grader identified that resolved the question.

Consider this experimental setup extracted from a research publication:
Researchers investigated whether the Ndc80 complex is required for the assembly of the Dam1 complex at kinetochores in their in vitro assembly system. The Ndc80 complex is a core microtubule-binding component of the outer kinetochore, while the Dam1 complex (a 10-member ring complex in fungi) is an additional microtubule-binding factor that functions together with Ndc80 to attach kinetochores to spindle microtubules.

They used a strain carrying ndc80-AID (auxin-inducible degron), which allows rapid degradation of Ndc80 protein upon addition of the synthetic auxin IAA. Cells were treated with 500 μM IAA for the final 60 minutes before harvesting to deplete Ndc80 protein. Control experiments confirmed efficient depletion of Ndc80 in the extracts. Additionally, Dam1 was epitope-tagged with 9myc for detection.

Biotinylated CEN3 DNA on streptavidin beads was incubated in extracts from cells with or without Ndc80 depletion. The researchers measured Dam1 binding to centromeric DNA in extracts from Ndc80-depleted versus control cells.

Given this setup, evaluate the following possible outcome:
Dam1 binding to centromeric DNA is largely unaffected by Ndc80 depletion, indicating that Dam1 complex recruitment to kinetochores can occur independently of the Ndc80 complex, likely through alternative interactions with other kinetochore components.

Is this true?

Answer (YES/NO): NO